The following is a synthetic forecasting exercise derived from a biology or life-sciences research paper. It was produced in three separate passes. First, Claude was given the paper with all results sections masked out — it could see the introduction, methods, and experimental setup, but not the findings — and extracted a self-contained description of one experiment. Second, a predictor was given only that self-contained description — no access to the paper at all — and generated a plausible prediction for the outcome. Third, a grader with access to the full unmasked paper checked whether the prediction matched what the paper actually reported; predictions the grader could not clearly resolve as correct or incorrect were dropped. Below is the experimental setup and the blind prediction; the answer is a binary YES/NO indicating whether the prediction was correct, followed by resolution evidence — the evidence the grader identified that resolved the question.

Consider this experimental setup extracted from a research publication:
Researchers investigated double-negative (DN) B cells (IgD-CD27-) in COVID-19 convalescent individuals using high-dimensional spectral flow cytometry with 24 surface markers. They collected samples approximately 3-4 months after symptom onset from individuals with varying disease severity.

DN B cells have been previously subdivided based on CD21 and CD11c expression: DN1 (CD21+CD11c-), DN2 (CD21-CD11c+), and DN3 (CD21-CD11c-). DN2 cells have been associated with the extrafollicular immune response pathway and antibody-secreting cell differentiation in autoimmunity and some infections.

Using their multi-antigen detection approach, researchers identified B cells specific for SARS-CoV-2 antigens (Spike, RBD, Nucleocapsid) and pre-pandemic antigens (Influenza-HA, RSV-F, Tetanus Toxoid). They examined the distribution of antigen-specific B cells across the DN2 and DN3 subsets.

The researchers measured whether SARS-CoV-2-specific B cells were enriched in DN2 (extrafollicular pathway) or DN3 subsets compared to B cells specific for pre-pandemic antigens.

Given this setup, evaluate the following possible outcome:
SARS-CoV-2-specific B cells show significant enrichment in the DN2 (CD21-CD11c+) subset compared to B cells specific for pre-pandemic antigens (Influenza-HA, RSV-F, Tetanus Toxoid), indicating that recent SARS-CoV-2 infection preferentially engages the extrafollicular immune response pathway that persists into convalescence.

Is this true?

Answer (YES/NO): YES